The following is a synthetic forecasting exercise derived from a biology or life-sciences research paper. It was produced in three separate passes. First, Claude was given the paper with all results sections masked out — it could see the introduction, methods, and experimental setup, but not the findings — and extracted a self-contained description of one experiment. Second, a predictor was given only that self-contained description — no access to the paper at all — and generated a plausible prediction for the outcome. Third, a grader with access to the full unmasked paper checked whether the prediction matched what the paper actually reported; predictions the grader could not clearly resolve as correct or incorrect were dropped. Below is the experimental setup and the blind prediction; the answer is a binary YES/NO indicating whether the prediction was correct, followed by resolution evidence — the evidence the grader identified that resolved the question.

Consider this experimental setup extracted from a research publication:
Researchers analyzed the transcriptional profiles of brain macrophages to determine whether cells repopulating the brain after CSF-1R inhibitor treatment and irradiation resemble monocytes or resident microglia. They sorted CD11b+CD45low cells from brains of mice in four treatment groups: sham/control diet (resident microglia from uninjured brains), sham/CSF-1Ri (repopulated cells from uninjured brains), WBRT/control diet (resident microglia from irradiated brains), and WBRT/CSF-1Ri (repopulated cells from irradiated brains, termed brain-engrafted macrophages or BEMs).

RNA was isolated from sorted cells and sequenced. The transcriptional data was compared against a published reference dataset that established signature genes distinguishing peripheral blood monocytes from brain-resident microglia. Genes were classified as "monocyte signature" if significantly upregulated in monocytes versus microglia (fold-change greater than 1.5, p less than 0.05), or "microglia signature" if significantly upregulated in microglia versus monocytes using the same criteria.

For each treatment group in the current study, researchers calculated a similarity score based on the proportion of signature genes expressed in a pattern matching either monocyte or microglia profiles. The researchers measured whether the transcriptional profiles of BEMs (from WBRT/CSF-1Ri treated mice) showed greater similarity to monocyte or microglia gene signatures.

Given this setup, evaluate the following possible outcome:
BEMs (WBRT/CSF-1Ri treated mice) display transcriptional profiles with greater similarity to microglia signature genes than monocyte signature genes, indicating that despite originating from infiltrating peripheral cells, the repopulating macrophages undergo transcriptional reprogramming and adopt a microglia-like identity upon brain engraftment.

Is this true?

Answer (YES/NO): NO